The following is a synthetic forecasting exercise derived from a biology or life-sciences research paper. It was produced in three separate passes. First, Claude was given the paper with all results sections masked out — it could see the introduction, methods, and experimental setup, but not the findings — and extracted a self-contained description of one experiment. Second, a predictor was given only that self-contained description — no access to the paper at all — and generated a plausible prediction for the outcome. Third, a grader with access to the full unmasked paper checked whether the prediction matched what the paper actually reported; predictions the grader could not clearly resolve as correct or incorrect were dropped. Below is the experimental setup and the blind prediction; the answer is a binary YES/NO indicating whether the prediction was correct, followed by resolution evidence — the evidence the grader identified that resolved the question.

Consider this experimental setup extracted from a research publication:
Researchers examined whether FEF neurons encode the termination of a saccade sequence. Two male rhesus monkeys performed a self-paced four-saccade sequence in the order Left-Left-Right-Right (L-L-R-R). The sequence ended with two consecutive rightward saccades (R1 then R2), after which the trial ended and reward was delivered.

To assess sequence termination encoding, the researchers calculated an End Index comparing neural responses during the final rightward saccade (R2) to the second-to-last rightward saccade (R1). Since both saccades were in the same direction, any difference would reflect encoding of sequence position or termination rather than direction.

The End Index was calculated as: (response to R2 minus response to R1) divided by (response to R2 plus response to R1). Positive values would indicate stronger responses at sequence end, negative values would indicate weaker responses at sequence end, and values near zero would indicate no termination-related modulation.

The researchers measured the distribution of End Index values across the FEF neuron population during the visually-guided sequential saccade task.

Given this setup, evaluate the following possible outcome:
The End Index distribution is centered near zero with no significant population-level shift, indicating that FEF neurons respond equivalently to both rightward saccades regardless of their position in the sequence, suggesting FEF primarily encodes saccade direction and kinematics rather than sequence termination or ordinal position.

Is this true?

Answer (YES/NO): NO